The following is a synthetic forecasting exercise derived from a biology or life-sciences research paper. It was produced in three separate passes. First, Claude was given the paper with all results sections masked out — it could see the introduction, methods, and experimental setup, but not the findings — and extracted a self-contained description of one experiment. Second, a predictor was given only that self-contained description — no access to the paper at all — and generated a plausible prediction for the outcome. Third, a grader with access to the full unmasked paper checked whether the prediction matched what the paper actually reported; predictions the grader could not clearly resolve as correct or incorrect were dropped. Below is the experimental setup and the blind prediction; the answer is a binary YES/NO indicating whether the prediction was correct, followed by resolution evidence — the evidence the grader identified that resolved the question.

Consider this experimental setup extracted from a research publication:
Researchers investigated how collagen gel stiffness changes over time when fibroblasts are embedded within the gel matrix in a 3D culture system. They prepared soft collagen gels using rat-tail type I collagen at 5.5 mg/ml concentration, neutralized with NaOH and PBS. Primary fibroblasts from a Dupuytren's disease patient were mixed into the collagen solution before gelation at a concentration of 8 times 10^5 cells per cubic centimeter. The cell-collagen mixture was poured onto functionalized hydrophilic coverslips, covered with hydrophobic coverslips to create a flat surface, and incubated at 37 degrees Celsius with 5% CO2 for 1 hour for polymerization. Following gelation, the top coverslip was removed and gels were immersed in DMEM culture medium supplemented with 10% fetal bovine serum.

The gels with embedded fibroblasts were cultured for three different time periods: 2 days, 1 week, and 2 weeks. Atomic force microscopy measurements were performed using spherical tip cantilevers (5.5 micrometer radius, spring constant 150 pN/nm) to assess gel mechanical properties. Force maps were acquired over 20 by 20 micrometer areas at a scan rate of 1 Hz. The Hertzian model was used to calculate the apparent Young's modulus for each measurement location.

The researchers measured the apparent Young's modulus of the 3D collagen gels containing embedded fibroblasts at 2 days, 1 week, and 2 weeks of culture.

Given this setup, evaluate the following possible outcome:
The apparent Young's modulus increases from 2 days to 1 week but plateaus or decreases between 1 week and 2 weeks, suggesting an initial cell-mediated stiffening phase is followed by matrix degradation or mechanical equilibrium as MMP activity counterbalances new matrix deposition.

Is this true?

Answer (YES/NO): NO